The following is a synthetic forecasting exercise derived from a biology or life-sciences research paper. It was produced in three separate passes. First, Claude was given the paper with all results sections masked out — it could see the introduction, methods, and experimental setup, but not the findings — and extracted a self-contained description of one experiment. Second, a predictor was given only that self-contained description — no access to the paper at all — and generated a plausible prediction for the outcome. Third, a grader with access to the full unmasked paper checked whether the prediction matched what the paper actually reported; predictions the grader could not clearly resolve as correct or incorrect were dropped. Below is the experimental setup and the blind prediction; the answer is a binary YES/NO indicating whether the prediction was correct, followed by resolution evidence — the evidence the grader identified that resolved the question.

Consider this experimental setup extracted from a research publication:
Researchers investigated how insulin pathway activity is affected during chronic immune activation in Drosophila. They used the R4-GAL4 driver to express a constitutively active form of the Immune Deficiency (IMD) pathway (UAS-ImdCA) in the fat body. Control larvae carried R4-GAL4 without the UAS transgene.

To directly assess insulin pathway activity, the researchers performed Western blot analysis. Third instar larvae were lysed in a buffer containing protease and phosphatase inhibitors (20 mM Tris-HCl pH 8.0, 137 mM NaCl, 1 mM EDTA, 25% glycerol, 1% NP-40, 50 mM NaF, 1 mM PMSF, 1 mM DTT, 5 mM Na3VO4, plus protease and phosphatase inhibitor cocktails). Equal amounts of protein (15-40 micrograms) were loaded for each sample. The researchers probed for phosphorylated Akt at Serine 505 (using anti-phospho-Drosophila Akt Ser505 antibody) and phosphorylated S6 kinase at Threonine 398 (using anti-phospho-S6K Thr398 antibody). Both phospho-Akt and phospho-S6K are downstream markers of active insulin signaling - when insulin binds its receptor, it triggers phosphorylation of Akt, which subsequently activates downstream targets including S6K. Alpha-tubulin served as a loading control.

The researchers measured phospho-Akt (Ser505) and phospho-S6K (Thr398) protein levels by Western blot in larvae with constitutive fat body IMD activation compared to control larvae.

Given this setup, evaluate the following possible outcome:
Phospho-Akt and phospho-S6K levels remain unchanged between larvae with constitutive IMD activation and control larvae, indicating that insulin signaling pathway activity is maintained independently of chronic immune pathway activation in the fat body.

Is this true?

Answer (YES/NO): NO